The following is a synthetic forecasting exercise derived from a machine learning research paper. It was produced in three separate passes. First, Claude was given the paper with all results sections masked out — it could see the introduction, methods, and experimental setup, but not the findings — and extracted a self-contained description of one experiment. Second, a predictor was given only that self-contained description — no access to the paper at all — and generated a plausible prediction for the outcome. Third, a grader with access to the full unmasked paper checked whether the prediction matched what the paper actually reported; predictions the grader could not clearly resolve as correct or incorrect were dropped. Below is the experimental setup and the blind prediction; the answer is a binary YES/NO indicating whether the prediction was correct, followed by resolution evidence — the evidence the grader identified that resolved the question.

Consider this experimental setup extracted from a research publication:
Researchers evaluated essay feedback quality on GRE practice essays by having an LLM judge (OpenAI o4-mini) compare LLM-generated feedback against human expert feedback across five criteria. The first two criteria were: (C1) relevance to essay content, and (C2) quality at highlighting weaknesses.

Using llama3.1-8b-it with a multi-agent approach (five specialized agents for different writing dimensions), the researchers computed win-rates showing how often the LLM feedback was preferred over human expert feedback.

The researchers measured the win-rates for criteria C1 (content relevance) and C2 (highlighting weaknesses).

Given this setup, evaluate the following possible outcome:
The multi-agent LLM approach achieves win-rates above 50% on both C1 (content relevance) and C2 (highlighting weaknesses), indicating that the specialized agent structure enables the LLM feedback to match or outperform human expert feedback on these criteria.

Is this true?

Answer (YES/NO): NO